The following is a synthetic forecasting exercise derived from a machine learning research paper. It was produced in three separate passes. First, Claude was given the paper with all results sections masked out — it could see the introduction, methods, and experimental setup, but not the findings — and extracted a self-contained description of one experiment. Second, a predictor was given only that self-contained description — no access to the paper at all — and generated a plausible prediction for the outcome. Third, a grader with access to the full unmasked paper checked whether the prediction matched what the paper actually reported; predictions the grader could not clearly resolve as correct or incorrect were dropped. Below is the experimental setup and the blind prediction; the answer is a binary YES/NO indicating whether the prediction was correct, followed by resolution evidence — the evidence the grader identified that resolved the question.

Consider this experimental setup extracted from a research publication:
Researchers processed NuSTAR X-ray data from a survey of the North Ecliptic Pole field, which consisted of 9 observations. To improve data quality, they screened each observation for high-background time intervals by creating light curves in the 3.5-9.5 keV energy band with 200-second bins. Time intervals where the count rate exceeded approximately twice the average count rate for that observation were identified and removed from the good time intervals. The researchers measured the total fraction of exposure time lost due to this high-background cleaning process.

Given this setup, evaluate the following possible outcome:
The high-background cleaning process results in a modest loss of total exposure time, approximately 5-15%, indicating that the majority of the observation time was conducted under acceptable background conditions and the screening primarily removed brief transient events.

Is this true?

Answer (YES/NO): NO